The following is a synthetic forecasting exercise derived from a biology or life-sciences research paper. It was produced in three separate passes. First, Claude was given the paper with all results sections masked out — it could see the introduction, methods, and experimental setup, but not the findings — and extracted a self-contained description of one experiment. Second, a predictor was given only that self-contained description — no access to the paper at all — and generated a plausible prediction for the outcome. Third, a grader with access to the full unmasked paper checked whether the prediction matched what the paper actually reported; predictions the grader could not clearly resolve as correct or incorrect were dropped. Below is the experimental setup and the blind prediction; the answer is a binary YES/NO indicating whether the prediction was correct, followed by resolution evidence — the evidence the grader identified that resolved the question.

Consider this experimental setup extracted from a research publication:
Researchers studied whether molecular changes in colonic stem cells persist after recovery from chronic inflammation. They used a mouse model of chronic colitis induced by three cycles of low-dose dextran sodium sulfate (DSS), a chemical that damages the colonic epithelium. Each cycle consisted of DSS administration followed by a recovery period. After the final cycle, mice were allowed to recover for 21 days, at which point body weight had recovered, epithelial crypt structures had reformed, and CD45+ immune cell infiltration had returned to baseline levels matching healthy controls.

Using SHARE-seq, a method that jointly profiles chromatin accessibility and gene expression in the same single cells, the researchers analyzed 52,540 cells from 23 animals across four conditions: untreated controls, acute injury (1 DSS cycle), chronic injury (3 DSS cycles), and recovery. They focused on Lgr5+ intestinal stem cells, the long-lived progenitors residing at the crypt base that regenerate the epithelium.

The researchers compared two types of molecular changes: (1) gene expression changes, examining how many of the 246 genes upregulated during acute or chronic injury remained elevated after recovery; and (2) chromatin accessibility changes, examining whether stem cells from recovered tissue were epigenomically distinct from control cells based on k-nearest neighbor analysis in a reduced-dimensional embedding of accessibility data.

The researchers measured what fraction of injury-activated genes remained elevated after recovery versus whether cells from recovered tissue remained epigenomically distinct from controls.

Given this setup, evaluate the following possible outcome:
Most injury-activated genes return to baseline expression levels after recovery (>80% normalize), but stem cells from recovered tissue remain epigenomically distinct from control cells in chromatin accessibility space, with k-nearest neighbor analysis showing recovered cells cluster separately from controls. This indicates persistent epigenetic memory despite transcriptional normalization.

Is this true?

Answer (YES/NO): YES